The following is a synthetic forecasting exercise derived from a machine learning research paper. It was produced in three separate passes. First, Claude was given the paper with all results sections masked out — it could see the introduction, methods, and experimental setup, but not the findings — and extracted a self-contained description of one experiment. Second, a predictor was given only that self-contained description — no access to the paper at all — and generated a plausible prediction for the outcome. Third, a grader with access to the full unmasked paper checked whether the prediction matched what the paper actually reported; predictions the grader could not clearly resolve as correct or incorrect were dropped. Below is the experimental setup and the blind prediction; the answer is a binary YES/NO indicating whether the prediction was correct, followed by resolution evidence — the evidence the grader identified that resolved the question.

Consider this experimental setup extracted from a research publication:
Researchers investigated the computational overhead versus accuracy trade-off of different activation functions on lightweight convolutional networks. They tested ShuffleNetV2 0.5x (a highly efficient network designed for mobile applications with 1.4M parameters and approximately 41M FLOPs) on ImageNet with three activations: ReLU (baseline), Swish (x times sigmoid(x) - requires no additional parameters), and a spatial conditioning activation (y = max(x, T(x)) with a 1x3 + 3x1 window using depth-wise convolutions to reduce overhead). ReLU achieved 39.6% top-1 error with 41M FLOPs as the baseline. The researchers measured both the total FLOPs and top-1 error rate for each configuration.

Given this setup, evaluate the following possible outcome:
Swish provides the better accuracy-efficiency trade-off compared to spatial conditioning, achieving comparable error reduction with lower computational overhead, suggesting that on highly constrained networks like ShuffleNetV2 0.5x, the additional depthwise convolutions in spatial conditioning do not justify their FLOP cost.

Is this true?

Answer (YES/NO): NO